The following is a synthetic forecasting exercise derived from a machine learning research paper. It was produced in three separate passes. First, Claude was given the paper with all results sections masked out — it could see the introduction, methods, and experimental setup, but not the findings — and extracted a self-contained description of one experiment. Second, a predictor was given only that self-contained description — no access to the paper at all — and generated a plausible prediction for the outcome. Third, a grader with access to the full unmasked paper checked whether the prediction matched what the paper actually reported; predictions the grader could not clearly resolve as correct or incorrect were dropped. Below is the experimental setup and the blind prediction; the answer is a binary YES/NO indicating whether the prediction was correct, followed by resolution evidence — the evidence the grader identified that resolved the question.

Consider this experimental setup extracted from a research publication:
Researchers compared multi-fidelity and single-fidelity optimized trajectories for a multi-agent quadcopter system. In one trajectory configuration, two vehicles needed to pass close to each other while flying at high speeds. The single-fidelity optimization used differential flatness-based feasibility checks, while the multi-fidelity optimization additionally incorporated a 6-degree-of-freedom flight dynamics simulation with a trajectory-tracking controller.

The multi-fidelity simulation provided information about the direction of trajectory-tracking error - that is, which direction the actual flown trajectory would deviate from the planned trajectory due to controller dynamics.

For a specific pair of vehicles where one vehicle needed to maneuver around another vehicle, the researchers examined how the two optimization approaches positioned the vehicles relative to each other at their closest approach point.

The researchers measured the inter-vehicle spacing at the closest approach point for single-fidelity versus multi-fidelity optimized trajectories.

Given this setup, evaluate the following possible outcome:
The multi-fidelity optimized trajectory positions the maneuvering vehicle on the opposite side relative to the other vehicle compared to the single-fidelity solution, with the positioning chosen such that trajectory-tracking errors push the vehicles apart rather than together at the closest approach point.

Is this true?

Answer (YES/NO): NO